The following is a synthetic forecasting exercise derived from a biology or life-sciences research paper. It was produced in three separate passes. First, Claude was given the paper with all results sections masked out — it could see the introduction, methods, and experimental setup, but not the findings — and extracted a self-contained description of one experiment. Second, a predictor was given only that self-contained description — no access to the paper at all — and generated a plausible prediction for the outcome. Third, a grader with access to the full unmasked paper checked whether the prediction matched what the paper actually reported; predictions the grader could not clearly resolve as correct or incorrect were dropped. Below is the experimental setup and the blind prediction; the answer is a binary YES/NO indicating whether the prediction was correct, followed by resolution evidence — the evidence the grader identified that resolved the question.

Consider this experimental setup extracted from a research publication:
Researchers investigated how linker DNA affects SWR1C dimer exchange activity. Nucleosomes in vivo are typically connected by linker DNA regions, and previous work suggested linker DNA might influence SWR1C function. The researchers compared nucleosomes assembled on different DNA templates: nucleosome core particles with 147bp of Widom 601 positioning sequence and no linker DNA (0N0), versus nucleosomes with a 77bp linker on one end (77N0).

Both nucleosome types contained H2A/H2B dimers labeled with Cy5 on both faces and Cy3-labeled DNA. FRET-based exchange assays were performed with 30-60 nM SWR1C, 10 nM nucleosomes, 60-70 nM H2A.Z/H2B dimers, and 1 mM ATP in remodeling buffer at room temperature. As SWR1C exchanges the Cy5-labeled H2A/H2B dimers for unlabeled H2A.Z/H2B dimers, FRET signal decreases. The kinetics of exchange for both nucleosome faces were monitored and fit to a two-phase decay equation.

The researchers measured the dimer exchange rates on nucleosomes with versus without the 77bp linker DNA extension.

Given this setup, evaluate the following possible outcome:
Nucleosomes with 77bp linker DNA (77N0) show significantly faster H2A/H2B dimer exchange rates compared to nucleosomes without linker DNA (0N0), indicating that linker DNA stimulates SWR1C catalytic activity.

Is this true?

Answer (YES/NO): YES